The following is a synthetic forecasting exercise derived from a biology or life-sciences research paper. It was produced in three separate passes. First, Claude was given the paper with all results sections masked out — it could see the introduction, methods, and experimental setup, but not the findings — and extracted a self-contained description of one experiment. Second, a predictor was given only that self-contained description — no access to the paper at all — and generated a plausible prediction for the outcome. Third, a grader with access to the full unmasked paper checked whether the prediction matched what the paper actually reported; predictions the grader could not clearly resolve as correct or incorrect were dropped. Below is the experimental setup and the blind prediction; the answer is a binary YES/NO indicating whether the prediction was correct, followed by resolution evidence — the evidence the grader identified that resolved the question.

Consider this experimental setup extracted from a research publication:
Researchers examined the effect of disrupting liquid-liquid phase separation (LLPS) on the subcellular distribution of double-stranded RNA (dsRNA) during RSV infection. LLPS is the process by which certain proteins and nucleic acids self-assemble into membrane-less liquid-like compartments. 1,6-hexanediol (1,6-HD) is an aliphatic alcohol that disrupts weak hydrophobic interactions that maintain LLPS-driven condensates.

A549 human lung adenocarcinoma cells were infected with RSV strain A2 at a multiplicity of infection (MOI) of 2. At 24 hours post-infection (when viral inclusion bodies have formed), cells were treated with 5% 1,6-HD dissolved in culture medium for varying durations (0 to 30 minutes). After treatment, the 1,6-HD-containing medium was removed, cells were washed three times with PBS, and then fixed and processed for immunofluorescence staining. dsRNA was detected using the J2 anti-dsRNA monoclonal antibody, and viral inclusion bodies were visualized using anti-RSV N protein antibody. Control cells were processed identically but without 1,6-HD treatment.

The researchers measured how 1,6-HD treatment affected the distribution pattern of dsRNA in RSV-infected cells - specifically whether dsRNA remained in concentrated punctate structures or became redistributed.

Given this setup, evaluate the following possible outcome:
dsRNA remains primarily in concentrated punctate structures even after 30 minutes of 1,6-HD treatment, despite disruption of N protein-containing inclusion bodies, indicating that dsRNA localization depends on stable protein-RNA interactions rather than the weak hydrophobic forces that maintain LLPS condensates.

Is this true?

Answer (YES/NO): NO